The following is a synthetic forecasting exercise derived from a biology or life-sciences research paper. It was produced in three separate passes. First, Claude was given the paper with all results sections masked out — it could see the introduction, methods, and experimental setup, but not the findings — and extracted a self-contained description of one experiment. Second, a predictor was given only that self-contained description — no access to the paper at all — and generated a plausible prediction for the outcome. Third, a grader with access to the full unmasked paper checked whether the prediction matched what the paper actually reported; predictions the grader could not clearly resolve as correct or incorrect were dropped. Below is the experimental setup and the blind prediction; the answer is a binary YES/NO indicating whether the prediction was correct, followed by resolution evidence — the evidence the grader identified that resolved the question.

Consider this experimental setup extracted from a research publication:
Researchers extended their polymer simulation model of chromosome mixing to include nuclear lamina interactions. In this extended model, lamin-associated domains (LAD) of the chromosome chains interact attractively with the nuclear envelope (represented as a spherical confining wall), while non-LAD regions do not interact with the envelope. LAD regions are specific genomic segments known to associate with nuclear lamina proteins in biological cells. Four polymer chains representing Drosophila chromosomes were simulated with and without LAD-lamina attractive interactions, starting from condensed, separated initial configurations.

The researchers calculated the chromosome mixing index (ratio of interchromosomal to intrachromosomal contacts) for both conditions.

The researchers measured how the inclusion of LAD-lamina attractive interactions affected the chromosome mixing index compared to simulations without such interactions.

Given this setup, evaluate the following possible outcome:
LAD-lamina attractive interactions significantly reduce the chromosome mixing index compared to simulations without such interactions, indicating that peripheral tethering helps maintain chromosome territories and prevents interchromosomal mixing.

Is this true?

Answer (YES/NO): YES